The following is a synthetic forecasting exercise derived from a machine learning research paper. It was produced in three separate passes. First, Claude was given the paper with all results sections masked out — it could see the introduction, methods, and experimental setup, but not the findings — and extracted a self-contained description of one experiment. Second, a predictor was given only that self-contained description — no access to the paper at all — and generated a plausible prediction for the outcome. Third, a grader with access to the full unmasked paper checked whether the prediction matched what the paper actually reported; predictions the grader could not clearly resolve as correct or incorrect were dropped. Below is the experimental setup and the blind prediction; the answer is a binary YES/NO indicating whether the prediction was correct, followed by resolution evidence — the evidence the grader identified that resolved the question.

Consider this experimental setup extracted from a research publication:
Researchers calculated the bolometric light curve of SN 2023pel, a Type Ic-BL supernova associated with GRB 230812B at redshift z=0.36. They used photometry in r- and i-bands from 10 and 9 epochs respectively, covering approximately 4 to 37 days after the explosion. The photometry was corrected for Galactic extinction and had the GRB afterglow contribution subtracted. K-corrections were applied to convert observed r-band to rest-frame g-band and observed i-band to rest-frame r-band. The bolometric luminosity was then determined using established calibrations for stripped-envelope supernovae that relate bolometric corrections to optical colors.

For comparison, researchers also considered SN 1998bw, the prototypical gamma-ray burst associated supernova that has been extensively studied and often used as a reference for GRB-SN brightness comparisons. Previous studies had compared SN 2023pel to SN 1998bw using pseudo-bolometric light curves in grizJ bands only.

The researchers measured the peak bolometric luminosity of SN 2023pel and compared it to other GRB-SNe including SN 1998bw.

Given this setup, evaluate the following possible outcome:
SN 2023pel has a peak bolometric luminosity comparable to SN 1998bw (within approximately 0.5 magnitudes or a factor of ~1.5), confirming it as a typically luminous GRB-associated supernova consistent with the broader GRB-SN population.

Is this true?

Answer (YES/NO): NO